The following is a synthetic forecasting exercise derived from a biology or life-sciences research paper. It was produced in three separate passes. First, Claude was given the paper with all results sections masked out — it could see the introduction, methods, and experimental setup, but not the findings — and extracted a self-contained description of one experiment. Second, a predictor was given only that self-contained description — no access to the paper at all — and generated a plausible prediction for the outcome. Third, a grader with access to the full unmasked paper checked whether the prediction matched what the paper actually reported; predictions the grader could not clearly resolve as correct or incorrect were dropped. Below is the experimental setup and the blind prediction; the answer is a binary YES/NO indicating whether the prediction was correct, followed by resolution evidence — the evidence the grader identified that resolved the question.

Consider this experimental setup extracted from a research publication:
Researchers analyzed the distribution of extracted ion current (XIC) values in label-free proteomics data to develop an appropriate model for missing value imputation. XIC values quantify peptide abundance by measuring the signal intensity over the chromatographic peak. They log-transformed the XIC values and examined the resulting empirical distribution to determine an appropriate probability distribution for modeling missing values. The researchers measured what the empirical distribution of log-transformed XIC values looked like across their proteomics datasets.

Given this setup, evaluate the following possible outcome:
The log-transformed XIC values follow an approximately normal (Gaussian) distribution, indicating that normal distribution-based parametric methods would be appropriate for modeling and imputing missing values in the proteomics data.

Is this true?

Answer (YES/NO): NO